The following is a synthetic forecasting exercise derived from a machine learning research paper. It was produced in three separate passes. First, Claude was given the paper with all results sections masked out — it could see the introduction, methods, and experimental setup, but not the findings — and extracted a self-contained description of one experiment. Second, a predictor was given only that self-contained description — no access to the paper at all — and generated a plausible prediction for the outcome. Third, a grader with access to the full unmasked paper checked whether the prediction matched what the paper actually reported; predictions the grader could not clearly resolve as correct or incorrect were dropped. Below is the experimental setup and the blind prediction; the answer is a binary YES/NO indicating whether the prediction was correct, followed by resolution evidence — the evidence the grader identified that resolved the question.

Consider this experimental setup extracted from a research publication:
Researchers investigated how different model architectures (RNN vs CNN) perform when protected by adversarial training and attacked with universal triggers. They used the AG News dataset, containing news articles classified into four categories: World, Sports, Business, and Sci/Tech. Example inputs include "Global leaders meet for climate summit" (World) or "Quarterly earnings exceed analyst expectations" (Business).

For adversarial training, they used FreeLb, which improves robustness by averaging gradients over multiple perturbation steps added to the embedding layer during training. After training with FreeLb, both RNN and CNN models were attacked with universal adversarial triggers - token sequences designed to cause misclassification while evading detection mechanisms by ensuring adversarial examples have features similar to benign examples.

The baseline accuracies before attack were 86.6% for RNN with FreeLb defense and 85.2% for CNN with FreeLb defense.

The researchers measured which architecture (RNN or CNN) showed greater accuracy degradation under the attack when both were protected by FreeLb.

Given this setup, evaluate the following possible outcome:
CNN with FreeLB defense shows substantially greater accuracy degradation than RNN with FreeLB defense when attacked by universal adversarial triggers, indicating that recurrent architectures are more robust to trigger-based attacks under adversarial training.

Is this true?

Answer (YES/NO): YES